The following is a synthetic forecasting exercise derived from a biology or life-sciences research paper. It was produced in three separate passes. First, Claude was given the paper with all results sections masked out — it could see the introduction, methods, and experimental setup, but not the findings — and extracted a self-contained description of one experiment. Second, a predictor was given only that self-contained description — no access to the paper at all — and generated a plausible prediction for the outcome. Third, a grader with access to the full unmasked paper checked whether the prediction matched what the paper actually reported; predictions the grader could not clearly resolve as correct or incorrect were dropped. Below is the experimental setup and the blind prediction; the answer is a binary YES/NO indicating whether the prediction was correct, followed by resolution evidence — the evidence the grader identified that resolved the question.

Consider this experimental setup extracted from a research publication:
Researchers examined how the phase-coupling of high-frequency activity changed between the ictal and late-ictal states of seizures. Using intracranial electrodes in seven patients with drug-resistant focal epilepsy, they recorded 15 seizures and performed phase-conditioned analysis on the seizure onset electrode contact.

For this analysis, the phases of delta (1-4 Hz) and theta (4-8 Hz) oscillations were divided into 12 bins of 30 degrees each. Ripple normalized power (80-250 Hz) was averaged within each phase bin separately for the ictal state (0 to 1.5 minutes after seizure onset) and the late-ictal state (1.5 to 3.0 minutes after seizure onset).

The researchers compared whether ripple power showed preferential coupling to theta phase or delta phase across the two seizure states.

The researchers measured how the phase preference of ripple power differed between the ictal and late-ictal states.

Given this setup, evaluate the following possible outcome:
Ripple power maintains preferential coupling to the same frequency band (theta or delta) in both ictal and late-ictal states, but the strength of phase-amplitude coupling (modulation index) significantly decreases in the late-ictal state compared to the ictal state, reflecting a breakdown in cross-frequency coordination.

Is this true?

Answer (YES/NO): NO